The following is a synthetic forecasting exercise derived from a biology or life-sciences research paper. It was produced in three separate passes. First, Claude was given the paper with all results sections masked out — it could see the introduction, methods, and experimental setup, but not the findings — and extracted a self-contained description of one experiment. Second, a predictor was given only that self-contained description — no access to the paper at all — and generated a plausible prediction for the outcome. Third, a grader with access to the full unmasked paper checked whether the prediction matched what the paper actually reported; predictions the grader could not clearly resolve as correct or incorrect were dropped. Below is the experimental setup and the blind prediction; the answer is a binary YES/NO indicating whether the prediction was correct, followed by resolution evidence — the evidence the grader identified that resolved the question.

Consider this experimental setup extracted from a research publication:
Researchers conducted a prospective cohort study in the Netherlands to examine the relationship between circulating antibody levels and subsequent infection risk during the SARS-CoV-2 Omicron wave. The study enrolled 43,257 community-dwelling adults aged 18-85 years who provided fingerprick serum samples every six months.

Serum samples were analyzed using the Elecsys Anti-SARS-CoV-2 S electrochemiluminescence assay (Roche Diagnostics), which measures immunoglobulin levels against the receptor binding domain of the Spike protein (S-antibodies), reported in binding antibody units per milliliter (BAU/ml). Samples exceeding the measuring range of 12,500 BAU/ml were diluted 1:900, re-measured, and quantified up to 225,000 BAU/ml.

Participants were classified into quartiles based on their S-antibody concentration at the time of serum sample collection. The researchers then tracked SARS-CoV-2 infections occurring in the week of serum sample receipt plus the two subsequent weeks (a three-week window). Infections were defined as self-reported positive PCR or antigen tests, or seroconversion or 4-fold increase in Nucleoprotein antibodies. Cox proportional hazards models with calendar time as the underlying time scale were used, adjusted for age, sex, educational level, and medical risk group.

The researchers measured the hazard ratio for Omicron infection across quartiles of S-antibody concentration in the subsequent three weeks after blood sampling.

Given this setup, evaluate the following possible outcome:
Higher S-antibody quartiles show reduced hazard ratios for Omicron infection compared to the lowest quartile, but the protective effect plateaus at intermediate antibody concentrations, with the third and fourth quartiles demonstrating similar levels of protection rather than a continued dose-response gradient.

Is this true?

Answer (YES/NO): NO